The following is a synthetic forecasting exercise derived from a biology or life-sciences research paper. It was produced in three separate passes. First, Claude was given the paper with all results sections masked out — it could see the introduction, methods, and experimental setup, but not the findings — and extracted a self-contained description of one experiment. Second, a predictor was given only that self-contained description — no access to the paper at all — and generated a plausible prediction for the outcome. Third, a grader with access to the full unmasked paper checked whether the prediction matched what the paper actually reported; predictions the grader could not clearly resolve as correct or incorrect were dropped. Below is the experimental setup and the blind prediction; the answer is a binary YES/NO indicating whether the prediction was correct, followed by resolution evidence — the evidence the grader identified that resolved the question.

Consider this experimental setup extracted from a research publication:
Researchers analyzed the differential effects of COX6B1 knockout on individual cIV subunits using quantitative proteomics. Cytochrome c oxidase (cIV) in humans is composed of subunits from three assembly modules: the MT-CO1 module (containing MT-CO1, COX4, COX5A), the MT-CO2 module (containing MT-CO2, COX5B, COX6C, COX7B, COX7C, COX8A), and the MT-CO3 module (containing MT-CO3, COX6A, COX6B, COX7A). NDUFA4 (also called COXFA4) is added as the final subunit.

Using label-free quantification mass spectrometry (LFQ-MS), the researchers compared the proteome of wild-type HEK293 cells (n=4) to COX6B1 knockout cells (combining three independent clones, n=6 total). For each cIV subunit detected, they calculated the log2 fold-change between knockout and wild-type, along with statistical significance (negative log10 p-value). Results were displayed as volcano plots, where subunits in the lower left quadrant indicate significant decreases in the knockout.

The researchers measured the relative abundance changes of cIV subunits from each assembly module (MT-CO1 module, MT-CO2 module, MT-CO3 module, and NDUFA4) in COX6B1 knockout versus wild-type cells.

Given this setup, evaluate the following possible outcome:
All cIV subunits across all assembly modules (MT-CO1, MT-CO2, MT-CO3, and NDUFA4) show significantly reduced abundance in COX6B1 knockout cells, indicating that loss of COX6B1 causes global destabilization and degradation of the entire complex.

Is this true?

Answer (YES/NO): NO